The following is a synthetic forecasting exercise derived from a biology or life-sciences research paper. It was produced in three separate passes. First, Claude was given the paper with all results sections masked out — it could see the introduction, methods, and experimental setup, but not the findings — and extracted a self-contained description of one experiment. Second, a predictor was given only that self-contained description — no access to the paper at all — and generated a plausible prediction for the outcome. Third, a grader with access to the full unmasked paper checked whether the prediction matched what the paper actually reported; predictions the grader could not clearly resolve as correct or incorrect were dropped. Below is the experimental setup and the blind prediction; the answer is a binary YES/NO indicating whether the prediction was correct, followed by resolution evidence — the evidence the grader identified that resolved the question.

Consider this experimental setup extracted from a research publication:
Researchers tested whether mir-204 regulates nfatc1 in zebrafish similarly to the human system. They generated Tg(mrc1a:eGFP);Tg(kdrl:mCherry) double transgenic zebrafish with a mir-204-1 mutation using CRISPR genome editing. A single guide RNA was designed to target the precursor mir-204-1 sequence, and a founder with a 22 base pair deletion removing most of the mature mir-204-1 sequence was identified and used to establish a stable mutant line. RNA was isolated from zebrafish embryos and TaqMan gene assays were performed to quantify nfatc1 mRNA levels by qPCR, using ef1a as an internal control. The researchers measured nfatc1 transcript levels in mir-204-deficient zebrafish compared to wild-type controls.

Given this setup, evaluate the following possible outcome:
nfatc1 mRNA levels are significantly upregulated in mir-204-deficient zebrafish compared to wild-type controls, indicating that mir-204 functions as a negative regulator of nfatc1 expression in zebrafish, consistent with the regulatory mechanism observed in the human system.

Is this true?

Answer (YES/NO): YES